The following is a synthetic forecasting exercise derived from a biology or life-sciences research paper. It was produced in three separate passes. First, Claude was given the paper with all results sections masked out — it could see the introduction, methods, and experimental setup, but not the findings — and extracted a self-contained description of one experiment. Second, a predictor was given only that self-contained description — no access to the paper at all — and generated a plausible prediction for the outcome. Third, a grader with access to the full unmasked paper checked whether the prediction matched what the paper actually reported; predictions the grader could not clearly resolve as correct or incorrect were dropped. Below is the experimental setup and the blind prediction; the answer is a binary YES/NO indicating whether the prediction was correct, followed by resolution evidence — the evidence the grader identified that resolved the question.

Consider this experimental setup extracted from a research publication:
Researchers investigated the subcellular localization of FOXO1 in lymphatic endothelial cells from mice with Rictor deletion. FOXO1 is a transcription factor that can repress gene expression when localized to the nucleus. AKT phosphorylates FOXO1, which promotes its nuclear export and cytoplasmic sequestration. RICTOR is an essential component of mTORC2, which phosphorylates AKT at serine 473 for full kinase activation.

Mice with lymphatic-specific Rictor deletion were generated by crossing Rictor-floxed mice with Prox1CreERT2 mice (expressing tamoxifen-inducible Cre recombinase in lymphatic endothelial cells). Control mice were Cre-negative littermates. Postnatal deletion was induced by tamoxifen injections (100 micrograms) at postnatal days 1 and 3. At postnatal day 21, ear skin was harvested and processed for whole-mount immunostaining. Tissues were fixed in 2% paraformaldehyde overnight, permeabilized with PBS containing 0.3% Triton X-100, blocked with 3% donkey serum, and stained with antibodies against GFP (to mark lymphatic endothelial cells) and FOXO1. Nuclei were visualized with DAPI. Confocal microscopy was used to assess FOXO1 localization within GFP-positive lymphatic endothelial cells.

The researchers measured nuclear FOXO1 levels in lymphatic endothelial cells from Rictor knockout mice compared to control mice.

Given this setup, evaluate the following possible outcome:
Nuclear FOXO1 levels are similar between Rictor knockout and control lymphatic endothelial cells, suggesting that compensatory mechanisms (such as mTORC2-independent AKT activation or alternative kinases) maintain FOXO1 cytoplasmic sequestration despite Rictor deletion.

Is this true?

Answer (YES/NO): NO